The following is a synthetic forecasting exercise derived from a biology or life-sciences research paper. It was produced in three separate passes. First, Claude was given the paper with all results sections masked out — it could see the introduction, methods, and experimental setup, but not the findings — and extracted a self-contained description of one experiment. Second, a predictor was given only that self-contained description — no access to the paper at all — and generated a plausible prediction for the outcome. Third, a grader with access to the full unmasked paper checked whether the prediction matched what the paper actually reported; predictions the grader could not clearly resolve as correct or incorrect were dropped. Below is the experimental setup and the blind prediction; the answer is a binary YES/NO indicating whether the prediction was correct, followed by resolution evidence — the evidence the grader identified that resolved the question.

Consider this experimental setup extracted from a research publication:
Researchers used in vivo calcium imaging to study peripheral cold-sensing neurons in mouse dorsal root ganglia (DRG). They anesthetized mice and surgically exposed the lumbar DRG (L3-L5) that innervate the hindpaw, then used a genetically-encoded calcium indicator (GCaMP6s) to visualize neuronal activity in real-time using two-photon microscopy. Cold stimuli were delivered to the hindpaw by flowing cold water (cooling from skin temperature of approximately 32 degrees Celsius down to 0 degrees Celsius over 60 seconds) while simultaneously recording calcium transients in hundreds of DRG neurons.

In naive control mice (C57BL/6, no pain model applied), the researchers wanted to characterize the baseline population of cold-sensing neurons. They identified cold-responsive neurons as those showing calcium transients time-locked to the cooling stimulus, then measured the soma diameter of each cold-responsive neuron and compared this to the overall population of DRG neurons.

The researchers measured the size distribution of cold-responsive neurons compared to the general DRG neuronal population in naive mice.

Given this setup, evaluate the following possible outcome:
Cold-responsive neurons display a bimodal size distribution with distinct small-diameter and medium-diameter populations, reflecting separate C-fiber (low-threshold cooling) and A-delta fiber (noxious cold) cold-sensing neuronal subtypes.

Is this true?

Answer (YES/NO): NO